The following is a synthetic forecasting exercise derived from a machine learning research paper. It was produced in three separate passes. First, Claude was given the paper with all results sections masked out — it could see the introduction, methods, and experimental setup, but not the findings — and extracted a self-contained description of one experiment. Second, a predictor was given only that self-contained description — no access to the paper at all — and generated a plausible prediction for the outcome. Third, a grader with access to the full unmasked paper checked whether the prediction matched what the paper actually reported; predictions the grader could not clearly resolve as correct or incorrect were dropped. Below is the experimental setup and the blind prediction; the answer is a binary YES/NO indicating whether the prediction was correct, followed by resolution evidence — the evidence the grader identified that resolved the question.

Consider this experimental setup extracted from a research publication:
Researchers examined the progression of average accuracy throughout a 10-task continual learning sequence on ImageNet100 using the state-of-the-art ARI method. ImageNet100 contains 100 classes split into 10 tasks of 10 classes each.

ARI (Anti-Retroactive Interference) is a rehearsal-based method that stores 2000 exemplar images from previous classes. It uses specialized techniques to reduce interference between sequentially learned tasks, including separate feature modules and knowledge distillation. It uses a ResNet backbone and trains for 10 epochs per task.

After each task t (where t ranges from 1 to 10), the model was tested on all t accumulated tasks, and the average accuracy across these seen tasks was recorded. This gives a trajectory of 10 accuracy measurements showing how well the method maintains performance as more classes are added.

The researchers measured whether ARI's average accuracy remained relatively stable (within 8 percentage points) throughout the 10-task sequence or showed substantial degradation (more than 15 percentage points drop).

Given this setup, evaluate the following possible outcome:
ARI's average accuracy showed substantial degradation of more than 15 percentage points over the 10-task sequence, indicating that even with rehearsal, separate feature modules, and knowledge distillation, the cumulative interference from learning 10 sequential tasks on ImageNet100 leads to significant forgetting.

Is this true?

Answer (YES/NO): NO